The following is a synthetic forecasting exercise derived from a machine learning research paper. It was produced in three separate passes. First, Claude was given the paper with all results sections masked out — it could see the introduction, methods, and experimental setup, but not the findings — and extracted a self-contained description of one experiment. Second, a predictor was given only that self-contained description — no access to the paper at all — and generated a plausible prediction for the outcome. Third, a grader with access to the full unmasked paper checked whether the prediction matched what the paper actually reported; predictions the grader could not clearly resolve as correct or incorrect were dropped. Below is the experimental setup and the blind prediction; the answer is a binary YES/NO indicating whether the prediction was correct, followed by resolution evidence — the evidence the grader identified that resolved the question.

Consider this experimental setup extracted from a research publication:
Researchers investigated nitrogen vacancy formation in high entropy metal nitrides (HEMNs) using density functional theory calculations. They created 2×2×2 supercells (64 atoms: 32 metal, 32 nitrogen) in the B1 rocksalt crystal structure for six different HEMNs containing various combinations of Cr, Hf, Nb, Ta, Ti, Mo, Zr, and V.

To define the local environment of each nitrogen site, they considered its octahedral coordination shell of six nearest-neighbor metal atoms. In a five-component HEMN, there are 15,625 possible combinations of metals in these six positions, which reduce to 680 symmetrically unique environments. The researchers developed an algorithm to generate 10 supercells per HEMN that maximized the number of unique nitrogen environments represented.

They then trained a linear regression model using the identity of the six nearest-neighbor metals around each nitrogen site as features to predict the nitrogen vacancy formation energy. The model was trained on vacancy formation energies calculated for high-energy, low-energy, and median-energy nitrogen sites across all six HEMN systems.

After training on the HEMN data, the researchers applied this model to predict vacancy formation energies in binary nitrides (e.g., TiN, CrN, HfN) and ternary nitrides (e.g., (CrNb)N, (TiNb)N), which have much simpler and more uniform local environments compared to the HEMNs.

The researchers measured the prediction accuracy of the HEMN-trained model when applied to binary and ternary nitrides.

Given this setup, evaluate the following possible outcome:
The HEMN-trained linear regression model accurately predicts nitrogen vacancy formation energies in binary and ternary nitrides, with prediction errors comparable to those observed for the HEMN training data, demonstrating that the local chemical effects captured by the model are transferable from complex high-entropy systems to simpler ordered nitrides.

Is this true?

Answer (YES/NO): NO